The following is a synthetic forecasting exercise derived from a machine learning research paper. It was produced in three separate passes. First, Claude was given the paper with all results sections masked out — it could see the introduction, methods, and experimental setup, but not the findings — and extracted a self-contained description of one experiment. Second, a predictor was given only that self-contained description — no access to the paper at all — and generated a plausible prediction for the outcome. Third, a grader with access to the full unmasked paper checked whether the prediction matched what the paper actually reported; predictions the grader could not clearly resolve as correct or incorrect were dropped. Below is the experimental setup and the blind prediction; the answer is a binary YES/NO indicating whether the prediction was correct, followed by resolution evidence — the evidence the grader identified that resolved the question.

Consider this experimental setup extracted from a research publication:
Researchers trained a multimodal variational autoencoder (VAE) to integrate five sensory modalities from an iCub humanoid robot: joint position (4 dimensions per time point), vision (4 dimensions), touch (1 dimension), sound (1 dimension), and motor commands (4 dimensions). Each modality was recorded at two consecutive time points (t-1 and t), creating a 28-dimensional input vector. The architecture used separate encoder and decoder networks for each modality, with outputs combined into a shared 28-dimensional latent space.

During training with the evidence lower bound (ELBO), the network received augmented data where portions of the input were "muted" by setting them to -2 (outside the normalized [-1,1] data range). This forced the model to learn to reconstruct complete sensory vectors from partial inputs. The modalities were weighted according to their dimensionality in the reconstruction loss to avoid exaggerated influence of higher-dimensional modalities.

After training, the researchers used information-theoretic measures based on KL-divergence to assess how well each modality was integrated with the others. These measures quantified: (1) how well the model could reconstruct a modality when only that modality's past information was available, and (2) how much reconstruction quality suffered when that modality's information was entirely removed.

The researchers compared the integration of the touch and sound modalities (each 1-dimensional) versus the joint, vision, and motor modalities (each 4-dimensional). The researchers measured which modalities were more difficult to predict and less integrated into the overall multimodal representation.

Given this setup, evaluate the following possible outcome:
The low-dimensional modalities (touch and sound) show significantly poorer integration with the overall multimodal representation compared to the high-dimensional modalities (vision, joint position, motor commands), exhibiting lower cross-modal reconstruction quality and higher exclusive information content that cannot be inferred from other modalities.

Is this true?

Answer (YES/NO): YES